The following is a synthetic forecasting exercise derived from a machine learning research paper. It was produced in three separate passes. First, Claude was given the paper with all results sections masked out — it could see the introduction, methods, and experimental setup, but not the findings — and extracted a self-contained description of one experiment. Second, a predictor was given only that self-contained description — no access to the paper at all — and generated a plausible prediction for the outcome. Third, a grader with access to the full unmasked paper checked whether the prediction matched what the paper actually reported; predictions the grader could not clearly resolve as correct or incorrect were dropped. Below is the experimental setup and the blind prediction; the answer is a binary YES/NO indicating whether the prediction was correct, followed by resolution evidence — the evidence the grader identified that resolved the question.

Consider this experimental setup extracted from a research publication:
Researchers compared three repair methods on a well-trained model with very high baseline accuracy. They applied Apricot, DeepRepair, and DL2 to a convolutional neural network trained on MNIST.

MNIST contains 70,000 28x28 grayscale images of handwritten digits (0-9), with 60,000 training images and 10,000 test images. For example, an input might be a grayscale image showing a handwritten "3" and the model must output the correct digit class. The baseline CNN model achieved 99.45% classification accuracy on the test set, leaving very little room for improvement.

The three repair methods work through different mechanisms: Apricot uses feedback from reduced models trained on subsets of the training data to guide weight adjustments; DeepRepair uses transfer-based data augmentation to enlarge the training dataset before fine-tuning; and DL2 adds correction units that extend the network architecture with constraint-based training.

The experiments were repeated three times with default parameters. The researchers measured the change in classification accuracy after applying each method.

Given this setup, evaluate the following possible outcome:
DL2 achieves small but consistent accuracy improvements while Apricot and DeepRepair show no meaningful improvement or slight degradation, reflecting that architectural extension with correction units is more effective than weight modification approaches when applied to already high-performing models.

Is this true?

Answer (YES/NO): NO